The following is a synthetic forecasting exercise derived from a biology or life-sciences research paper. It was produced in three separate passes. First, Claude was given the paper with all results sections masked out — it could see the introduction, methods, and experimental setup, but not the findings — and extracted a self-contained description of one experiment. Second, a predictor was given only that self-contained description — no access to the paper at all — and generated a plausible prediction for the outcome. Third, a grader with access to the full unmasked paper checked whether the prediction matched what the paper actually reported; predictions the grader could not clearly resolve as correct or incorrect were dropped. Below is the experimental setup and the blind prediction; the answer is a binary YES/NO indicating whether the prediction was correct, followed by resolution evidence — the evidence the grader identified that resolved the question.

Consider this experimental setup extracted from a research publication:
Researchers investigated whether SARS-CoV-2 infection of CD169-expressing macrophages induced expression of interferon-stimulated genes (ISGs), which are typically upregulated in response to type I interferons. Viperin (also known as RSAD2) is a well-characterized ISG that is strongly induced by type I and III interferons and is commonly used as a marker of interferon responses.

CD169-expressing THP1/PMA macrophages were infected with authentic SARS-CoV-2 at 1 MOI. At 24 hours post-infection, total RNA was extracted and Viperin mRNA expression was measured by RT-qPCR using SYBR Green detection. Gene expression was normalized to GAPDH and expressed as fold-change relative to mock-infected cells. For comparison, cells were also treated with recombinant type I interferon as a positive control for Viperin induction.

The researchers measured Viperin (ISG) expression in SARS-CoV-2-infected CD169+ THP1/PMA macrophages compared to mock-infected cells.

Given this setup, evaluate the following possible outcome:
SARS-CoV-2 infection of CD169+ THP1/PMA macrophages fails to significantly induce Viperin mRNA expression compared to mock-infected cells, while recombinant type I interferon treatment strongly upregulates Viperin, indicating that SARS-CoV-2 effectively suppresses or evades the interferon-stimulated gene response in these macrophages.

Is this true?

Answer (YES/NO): NO